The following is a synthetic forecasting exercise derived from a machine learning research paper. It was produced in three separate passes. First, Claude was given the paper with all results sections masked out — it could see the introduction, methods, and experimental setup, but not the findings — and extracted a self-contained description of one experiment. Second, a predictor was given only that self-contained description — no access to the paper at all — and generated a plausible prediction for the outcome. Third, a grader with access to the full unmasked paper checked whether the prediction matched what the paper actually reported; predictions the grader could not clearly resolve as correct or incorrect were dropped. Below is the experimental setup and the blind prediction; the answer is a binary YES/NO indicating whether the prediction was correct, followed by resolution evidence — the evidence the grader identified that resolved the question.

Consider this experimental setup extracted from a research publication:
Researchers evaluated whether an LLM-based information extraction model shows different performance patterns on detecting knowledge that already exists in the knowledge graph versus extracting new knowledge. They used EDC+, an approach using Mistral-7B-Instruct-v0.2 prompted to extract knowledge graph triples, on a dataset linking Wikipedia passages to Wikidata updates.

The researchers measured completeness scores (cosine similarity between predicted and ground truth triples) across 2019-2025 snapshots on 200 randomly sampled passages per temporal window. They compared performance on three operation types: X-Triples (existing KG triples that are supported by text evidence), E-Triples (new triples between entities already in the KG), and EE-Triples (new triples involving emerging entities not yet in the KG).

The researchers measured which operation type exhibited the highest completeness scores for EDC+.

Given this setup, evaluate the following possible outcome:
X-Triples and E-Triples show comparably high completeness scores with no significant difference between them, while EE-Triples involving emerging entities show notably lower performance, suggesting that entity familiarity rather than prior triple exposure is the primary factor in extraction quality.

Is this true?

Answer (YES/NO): NO